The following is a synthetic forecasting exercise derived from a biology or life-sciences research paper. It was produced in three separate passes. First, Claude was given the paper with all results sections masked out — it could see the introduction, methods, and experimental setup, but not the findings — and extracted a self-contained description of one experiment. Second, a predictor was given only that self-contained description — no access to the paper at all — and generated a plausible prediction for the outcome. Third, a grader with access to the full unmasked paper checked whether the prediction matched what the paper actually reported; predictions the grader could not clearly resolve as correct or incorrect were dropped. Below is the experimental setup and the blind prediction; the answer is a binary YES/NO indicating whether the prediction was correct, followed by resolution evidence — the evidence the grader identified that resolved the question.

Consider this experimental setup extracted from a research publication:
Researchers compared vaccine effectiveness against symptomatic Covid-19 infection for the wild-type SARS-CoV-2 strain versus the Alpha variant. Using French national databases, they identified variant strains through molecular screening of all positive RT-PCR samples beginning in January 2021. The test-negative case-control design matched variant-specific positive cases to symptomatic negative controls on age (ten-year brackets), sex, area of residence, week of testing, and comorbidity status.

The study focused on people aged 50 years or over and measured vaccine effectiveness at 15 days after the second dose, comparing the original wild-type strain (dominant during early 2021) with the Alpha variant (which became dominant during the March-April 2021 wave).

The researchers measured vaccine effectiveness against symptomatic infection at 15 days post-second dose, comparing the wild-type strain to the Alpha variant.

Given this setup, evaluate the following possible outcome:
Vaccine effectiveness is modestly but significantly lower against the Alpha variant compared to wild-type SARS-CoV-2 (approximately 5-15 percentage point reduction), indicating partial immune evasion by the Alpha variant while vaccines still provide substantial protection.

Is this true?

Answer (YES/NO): NO